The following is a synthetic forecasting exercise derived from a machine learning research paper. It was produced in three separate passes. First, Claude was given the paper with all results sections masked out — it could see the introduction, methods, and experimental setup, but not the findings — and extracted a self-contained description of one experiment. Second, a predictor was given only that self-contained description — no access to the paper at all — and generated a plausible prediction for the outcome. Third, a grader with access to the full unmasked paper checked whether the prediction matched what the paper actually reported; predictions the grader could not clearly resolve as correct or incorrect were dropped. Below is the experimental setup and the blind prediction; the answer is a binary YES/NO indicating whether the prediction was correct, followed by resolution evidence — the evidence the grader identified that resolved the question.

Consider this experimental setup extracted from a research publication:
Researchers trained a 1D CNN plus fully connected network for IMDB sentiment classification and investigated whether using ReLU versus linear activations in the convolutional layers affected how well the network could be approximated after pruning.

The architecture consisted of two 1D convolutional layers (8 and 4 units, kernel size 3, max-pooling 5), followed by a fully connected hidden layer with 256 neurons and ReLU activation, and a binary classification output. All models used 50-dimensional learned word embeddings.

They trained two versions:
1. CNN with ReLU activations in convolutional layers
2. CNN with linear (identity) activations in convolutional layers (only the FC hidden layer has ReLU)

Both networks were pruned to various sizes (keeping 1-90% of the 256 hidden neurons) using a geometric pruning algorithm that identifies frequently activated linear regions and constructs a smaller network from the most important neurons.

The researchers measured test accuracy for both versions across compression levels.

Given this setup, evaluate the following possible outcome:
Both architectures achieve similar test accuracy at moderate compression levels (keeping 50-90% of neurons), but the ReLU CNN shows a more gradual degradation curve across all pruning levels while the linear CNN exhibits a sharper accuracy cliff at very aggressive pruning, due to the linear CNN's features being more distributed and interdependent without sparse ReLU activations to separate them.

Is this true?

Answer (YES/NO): NO